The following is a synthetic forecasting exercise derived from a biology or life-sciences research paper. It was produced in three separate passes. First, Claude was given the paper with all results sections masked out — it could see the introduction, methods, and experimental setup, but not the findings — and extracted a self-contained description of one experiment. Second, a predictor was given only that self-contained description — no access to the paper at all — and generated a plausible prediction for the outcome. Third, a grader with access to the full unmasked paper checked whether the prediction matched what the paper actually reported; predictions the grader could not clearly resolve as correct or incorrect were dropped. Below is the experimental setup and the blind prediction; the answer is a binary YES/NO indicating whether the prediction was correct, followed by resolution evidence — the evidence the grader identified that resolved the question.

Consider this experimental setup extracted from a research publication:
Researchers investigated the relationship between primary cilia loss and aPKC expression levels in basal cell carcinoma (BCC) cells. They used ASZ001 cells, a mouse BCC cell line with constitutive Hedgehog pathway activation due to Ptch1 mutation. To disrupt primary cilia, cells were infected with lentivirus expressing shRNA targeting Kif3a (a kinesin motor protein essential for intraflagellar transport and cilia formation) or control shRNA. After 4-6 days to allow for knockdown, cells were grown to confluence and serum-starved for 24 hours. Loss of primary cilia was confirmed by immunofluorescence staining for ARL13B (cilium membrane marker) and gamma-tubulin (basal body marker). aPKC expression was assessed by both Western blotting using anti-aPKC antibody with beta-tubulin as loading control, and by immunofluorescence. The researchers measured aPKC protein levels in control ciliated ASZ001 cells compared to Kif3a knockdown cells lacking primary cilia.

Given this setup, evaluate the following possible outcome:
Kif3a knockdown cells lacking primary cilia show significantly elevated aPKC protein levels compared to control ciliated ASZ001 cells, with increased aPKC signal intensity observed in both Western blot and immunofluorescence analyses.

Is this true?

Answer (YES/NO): NO